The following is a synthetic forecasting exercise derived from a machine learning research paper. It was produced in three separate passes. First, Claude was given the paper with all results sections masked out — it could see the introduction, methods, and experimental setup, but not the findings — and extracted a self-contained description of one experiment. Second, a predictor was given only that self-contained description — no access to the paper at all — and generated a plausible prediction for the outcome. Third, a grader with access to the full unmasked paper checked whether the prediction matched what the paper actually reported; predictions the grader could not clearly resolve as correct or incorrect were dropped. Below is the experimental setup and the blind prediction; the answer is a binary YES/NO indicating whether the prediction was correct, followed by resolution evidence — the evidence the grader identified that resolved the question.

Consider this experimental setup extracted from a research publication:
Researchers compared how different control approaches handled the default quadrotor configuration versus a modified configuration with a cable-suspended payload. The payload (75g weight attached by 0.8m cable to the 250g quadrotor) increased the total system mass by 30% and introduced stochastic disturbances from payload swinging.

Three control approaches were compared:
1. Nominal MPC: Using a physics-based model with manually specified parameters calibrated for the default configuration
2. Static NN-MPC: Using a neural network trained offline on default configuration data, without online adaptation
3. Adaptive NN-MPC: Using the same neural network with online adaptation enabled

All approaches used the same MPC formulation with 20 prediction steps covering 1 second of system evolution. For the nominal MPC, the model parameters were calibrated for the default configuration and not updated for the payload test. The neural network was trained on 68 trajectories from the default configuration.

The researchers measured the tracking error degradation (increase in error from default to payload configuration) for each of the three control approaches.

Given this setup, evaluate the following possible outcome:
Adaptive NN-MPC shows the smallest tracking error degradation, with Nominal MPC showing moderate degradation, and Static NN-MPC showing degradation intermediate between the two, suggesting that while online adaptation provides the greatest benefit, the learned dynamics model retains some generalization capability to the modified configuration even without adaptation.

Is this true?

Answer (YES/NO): NO